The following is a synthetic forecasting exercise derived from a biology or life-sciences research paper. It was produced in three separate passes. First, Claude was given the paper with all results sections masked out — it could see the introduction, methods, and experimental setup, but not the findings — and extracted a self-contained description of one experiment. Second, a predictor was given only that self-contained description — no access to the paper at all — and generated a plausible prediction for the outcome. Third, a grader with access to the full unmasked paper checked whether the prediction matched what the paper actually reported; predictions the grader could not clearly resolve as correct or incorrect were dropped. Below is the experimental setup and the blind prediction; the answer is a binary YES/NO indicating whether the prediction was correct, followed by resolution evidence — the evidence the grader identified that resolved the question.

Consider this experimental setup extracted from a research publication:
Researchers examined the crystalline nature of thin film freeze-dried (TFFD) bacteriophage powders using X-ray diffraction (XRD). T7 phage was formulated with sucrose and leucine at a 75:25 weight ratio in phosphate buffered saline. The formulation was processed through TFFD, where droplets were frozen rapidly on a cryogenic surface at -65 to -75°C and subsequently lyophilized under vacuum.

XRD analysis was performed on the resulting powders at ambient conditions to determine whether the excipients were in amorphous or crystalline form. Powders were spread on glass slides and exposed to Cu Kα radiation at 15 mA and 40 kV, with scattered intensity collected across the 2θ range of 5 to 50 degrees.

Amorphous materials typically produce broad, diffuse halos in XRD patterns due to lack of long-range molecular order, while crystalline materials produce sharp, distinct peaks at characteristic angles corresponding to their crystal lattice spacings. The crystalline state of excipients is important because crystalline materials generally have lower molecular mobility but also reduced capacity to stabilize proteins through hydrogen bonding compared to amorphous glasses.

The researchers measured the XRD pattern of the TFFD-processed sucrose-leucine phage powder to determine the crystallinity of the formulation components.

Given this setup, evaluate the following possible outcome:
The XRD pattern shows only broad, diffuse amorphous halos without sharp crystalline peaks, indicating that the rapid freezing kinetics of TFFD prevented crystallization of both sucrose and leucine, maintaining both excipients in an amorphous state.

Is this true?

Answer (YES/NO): NO